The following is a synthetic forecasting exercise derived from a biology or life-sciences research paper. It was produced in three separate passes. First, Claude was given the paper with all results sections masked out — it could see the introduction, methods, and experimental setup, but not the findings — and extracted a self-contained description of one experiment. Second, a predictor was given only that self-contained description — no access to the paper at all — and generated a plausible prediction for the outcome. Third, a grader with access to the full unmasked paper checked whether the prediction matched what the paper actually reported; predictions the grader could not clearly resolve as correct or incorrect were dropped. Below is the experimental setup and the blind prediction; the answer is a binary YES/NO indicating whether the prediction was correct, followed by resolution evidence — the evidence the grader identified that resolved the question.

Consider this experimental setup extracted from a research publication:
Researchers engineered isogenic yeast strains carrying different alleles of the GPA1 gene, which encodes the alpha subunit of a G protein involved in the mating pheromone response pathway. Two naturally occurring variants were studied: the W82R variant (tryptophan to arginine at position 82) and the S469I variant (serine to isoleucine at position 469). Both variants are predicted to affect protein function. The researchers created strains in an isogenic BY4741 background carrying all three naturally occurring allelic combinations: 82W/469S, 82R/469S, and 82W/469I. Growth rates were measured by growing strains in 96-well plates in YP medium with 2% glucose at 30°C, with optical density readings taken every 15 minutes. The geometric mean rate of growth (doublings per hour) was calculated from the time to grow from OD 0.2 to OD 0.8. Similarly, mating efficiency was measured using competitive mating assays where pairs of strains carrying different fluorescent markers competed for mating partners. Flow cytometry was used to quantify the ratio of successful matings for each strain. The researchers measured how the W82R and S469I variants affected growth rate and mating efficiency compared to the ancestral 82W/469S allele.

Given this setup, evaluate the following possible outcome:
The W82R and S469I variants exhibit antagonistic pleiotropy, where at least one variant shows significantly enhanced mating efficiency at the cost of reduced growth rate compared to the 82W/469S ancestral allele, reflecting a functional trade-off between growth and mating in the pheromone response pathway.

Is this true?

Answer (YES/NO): YES